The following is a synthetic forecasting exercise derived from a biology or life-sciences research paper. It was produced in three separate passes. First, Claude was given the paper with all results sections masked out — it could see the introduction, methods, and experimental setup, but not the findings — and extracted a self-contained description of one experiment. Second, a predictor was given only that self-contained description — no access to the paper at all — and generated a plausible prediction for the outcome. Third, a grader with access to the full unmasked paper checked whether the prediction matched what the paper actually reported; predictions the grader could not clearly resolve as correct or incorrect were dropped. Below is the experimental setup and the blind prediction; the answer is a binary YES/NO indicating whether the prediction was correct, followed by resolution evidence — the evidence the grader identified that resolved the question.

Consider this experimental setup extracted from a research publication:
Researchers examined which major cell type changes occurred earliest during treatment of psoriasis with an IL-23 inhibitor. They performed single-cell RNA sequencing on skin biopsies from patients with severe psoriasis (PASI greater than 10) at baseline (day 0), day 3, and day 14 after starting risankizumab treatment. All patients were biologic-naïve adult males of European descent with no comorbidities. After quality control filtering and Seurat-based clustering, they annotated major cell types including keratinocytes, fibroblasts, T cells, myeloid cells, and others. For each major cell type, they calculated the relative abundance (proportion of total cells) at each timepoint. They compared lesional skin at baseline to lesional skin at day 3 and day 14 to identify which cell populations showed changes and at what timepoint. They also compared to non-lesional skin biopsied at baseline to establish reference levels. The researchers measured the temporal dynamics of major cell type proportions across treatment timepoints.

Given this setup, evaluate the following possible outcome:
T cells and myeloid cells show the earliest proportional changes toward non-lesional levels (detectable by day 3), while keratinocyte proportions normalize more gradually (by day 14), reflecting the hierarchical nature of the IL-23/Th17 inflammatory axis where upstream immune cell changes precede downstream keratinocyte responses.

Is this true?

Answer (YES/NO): NO